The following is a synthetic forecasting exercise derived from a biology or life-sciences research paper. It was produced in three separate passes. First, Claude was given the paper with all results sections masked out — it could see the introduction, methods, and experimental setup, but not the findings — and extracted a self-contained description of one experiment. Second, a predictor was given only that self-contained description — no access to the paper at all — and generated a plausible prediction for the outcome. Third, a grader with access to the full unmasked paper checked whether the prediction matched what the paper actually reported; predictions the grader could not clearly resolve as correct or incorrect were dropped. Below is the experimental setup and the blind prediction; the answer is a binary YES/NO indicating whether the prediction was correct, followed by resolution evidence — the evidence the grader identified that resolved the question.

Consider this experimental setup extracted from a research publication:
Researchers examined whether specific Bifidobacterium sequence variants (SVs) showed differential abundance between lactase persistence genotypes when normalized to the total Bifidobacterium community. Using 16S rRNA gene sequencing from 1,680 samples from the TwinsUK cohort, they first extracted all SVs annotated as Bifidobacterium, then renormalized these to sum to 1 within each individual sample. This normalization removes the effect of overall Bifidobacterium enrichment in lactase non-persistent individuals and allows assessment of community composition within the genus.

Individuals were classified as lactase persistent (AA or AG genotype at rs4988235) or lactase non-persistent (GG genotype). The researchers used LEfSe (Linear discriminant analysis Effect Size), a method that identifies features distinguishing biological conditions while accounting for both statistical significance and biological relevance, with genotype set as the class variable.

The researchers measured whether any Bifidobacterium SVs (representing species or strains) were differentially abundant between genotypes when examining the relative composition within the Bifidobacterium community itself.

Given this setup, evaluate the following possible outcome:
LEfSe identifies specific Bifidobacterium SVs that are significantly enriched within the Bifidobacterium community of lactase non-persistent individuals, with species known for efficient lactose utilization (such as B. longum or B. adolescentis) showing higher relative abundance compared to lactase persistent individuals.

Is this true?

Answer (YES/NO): NO